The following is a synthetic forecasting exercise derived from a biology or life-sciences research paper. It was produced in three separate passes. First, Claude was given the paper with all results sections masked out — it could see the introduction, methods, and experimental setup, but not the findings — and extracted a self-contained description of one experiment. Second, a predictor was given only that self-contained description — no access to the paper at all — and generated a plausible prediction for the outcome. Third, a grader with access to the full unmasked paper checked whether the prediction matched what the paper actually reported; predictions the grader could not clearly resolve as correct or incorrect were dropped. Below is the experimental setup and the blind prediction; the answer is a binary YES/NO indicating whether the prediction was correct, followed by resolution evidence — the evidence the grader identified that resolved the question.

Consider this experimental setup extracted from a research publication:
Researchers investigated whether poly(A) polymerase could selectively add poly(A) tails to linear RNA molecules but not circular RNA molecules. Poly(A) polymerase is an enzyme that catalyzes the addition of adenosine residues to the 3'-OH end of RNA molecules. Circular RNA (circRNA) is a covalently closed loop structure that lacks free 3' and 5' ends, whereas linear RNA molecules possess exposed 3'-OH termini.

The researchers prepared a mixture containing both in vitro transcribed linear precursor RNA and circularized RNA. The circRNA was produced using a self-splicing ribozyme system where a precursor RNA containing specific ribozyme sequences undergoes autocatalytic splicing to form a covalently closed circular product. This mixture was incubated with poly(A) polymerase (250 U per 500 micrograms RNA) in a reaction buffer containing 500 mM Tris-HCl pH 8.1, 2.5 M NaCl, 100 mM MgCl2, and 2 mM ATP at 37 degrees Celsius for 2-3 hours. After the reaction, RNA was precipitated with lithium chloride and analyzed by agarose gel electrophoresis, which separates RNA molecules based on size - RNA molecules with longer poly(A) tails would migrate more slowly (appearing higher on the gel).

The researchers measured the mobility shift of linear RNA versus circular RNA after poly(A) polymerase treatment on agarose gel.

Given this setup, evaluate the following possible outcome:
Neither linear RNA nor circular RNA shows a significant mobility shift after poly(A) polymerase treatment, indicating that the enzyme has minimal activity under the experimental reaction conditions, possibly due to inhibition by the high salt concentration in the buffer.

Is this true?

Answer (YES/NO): NO